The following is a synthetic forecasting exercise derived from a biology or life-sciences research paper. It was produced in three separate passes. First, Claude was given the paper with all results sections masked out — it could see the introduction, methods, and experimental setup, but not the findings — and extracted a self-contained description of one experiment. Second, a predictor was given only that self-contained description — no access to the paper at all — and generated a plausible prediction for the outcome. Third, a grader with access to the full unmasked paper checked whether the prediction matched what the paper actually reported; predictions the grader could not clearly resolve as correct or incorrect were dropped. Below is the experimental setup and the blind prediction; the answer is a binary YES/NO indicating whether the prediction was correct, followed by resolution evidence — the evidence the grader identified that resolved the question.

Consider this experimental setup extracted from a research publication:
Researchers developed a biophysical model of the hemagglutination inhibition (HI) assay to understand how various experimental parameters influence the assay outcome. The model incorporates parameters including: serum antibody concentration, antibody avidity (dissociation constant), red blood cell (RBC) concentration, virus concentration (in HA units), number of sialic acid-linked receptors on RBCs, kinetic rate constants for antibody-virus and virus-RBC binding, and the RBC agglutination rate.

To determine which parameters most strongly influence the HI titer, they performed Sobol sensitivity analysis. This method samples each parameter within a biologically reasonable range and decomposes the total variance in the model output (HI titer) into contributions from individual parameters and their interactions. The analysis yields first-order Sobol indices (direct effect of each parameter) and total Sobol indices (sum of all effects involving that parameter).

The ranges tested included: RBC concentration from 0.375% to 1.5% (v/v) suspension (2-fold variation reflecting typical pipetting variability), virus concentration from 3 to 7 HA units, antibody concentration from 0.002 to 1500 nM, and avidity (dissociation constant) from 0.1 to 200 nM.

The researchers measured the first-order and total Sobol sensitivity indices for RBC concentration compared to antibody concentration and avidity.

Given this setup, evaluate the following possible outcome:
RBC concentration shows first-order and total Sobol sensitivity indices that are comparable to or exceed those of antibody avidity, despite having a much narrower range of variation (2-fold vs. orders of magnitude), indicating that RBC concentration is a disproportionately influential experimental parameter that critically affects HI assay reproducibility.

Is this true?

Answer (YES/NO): NO